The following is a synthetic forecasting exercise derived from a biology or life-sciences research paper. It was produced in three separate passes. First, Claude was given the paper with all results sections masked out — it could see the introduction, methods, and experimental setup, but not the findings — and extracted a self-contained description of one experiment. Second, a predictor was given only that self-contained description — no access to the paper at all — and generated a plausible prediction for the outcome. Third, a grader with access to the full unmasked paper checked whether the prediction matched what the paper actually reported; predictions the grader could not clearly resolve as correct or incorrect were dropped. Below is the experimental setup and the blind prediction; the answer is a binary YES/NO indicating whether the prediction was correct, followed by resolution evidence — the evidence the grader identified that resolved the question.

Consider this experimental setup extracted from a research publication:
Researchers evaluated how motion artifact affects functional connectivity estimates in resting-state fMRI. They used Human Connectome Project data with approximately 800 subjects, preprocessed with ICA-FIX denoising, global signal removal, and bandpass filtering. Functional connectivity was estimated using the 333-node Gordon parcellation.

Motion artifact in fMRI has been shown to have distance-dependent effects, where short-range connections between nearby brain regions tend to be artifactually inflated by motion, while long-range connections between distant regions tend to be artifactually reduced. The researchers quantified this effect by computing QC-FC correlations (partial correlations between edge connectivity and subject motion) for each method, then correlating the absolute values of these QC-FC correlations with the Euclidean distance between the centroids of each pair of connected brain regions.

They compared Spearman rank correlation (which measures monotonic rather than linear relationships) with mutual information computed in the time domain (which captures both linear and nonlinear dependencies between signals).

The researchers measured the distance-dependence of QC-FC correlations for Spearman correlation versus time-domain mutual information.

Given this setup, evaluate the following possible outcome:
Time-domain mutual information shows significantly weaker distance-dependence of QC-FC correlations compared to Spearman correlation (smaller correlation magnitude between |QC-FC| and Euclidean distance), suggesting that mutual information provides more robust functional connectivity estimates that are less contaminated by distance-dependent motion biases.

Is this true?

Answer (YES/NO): YES